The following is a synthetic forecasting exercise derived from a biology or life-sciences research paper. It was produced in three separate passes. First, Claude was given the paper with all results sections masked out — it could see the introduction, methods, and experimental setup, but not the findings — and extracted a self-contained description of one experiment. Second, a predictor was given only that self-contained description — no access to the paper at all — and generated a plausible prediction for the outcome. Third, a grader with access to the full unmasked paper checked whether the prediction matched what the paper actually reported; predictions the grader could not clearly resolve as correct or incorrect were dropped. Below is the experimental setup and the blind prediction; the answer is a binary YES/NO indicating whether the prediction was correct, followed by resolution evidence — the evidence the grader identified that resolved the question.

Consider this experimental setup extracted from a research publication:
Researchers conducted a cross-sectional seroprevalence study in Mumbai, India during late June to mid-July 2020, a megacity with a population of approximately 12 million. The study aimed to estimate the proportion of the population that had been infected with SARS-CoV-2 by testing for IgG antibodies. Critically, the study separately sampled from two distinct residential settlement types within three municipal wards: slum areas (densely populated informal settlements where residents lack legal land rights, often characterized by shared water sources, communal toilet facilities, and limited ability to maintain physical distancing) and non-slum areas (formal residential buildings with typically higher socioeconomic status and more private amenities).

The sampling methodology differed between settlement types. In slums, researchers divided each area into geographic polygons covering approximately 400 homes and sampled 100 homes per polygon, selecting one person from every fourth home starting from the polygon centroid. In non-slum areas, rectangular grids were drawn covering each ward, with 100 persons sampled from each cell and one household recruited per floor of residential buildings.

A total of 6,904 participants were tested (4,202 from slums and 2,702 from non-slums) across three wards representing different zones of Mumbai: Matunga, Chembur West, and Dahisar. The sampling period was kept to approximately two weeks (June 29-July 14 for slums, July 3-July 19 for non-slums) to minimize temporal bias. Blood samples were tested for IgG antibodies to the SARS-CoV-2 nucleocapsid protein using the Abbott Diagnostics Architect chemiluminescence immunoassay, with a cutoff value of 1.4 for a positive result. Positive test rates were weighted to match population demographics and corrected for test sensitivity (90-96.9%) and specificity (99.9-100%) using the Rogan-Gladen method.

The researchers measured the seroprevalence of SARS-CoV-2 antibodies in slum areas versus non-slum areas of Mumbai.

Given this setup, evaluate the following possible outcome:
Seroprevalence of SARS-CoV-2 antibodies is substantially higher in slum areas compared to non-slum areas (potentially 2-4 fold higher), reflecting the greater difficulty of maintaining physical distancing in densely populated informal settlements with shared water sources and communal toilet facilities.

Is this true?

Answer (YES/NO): YES